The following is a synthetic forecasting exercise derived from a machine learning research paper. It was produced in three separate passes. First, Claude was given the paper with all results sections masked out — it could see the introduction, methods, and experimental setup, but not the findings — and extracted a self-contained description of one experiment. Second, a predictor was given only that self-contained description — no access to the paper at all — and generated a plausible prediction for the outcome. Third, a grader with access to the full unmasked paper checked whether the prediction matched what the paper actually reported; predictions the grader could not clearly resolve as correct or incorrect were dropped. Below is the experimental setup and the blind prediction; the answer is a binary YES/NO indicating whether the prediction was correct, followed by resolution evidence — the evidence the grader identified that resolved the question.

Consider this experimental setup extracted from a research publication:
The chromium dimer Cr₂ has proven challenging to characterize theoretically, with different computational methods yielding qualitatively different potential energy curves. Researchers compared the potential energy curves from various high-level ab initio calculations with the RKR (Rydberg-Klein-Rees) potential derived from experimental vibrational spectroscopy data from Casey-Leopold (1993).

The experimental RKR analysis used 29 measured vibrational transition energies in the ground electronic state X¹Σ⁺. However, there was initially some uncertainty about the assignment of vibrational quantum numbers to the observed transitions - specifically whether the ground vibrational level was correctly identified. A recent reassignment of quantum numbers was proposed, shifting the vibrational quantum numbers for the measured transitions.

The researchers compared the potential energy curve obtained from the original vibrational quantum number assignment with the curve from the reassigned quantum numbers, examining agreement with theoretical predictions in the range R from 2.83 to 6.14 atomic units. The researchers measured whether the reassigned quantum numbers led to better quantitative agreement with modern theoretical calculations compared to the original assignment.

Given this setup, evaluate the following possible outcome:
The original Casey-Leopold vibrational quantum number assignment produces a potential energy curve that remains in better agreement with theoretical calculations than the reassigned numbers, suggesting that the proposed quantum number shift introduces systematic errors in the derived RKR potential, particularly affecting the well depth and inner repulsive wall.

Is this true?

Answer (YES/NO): NO